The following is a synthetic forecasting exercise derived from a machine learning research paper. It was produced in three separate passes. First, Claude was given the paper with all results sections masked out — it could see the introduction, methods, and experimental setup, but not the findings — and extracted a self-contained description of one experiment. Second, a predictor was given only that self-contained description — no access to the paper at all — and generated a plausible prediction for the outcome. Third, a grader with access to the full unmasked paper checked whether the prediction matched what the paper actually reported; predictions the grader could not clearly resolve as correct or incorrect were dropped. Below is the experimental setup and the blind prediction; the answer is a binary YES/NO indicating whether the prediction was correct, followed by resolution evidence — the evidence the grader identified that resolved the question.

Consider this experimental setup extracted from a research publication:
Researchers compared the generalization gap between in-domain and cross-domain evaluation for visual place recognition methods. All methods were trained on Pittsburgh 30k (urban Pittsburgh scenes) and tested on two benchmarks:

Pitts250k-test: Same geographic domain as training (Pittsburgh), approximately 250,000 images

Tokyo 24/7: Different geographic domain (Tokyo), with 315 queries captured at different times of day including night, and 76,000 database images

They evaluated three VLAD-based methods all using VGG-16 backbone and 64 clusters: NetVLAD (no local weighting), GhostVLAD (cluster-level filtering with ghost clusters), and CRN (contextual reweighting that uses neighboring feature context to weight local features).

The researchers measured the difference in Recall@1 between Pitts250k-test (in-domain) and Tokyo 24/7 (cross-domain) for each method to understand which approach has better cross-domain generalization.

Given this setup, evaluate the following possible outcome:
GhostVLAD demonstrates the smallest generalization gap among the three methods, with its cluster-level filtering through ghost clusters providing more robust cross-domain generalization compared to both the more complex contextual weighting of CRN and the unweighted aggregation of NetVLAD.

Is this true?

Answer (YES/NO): YES